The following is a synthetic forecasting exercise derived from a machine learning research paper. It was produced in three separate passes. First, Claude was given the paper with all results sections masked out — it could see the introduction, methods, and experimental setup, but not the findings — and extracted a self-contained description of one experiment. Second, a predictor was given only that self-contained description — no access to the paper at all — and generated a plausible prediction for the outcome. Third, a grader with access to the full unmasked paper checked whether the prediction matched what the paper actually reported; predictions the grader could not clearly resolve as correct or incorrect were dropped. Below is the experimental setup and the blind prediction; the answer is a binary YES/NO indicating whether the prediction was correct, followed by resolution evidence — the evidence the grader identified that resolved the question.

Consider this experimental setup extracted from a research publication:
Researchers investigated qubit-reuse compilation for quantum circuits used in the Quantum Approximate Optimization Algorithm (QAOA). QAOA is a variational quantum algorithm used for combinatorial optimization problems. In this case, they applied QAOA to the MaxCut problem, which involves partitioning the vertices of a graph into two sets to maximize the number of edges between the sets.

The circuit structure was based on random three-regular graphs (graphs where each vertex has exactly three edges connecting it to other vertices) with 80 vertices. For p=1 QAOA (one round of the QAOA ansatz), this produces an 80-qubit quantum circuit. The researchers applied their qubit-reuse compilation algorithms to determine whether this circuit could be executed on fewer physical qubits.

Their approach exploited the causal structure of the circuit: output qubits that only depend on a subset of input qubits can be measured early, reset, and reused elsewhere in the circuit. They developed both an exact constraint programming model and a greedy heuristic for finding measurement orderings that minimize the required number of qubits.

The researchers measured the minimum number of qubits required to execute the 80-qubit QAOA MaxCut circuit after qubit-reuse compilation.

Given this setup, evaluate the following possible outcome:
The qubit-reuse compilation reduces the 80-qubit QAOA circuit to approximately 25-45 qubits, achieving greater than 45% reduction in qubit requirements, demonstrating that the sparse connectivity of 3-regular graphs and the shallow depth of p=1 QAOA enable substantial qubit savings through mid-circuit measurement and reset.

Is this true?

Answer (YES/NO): NO